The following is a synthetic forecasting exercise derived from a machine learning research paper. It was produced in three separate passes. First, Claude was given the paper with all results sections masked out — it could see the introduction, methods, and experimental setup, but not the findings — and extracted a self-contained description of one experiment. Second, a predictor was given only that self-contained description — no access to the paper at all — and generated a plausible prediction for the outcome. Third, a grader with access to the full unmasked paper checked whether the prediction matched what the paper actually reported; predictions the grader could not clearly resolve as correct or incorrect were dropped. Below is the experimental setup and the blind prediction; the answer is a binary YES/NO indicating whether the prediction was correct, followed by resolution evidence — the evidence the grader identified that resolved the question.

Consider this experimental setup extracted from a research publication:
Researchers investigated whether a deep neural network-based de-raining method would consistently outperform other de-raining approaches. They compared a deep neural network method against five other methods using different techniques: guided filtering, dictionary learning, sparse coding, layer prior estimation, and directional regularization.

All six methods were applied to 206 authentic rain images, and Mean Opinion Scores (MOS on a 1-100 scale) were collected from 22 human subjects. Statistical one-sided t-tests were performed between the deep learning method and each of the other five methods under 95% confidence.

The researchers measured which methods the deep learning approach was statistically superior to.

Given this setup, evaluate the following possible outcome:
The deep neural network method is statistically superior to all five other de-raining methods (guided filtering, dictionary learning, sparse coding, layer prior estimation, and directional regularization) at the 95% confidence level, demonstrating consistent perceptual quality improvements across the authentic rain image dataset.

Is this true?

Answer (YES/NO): NO